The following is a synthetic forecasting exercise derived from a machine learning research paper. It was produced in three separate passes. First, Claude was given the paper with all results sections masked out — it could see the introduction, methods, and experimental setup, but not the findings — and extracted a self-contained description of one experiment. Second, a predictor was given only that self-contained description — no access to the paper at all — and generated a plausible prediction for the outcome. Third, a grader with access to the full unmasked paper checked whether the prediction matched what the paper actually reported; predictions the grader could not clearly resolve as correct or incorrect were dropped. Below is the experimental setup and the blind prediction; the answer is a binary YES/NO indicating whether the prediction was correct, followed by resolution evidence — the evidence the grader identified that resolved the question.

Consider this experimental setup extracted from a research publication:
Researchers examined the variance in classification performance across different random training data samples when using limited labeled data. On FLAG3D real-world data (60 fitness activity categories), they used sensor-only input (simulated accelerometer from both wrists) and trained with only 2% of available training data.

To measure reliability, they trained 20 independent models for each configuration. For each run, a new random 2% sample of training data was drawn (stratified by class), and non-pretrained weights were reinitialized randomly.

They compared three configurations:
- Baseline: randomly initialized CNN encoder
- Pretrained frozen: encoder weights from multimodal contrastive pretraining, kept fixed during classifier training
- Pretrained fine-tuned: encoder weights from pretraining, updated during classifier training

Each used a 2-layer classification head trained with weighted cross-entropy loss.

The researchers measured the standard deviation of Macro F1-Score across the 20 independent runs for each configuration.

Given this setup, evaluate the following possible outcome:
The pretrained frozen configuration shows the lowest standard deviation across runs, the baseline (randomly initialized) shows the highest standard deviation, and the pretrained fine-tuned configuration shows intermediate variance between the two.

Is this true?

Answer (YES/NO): NO